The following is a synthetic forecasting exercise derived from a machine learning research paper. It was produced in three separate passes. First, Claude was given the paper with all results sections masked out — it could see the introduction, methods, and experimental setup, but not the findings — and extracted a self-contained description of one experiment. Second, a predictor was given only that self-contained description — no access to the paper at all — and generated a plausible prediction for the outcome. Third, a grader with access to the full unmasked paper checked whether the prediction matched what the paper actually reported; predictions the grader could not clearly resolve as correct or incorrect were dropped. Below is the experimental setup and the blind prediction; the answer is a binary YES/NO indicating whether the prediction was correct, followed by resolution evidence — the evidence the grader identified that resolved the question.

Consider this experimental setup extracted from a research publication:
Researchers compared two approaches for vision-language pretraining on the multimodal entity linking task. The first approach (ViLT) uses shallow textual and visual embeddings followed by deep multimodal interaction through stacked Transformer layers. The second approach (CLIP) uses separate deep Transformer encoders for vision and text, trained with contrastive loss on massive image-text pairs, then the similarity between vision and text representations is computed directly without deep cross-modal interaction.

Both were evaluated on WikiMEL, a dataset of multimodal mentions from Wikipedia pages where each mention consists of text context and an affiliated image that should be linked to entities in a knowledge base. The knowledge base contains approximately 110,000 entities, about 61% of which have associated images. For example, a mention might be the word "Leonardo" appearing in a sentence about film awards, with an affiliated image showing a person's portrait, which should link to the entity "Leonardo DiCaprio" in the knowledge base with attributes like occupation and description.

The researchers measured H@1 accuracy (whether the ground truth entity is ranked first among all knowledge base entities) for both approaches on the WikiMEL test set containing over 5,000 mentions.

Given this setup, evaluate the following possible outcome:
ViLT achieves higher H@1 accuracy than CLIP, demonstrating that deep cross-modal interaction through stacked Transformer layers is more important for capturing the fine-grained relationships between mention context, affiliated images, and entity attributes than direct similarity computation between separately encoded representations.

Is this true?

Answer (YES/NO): NO